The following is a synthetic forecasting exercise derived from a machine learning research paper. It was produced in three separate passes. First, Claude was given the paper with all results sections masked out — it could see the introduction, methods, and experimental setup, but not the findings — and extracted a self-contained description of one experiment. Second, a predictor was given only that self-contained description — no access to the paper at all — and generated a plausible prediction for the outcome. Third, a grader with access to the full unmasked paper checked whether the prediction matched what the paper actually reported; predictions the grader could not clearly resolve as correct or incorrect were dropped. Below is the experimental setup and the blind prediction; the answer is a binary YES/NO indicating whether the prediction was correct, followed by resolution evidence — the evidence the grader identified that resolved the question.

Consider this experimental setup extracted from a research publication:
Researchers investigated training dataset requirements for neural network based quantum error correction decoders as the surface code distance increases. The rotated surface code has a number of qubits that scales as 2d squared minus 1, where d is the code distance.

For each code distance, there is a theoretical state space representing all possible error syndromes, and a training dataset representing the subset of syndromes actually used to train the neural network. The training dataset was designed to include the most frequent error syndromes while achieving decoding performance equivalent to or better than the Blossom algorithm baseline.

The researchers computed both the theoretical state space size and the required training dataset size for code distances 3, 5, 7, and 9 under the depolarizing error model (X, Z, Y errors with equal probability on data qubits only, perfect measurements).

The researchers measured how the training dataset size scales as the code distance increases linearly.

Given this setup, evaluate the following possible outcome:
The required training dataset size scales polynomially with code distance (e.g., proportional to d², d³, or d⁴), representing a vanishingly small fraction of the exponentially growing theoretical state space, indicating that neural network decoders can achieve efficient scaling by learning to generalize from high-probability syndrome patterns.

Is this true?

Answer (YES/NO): NO